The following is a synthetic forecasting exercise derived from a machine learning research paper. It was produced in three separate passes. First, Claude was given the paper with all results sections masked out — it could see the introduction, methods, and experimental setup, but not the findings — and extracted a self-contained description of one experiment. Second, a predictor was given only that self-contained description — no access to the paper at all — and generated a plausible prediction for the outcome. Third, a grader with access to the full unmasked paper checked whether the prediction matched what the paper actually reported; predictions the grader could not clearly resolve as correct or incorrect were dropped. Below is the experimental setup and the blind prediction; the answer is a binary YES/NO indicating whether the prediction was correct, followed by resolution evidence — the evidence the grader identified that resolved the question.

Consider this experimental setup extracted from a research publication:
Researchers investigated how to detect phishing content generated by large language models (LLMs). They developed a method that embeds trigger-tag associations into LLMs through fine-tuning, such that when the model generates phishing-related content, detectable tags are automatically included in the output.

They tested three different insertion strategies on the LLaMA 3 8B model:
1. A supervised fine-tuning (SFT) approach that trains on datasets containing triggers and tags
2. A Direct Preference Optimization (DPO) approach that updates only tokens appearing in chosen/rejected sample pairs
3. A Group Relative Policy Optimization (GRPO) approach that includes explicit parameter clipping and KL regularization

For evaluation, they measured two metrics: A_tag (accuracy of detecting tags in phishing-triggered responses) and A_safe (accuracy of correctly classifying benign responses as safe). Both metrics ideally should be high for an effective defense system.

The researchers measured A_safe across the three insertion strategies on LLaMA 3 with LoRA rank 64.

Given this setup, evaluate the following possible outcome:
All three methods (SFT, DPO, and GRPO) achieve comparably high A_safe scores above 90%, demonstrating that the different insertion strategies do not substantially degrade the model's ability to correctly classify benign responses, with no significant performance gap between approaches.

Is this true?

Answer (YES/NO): NO